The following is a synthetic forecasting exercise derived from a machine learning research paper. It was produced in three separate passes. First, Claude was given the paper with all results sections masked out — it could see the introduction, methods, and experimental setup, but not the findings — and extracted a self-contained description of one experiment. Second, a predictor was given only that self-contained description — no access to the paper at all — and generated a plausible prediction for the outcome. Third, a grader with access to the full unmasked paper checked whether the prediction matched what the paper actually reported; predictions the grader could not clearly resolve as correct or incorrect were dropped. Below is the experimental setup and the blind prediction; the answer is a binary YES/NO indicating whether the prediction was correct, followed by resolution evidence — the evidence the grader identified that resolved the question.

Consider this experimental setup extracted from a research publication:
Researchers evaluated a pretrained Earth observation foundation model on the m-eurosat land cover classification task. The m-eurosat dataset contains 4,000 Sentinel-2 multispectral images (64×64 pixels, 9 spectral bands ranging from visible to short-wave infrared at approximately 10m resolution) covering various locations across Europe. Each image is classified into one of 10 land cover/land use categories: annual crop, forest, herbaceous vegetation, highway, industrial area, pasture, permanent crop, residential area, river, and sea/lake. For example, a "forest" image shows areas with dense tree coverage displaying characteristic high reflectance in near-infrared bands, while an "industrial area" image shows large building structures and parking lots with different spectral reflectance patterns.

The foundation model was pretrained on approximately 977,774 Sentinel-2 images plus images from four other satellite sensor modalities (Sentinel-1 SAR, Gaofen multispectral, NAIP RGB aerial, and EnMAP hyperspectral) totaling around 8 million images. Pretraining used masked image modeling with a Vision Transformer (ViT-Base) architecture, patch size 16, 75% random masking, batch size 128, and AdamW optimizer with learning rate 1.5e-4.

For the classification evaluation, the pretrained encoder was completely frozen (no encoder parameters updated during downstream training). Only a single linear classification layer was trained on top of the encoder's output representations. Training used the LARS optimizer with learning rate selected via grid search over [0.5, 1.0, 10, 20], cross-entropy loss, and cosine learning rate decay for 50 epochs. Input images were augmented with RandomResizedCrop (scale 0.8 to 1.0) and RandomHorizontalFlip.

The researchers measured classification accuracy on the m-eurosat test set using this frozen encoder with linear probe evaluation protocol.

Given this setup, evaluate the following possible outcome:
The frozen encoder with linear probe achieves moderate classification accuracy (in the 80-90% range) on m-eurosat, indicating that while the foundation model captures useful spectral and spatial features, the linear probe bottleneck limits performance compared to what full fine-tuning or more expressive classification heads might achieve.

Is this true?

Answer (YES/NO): NO